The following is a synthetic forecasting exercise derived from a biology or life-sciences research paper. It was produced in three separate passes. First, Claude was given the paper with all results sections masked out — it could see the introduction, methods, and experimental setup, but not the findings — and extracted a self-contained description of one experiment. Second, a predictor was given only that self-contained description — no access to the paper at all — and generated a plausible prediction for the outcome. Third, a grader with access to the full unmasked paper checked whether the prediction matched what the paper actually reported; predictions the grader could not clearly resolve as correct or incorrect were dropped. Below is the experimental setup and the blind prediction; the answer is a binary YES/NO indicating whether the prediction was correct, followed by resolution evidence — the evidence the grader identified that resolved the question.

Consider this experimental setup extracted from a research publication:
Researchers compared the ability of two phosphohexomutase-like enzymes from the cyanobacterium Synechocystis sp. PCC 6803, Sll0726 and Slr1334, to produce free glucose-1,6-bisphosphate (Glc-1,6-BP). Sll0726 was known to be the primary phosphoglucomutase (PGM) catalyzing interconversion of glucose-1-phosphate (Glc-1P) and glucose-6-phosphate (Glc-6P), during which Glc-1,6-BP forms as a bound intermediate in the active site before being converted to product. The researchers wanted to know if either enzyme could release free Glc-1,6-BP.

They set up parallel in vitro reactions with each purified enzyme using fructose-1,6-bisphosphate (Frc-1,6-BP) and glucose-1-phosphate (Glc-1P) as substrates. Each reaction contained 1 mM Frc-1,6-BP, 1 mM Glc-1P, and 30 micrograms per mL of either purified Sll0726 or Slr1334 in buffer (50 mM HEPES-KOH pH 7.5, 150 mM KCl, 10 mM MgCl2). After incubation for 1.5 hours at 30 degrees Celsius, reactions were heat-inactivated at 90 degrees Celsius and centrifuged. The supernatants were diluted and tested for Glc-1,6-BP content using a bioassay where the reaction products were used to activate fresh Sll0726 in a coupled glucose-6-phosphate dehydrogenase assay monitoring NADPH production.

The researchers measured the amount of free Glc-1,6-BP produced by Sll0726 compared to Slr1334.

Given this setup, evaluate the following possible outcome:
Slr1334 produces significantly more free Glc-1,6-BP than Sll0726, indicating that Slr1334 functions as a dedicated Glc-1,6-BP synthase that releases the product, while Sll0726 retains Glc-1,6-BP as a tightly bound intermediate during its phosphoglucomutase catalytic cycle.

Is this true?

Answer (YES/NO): YES